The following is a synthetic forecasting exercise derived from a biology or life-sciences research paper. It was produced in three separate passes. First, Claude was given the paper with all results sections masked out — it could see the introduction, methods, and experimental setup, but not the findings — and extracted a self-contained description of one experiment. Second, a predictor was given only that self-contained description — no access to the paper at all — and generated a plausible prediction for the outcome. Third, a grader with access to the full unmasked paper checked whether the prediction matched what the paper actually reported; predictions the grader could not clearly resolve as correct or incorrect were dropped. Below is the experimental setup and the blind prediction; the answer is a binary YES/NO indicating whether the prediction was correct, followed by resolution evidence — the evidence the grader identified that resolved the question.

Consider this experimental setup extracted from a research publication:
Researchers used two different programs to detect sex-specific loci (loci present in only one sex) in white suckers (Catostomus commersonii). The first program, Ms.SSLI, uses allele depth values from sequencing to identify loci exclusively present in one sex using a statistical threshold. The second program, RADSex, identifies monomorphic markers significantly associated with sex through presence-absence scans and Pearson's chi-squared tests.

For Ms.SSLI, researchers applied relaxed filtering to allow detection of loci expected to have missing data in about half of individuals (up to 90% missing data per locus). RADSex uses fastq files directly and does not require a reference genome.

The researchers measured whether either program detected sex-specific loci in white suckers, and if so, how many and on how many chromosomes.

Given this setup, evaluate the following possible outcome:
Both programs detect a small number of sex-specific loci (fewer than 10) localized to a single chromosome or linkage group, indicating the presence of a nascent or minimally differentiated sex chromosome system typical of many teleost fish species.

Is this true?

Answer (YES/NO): NO